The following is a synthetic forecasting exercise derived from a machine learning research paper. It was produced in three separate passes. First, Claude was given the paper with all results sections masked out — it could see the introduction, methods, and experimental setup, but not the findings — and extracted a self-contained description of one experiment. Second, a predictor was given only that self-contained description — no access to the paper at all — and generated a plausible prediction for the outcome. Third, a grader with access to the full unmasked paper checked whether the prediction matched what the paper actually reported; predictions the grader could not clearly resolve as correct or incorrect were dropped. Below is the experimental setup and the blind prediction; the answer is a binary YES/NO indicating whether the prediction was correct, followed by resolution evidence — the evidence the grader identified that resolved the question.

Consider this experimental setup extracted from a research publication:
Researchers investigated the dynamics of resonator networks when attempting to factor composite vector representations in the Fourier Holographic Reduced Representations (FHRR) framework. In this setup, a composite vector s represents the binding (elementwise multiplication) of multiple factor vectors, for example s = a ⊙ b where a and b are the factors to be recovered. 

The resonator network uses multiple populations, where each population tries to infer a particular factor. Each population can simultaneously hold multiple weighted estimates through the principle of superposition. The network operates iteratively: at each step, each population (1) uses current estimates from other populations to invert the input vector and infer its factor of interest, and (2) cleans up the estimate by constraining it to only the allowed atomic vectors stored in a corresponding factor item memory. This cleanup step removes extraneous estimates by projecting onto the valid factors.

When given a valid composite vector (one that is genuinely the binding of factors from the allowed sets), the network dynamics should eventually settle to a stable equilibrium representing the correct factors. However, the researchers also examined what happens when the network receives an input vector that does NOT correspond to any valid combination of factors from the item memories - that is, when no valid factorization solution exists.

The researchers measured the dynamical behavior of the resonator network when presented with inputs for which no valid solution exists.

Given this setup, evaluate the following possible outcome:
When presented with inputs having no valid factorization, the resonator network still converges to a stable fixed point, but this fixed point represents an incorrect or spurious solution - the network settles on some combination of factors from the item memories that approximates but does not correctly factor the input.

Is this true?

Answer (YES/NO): NO